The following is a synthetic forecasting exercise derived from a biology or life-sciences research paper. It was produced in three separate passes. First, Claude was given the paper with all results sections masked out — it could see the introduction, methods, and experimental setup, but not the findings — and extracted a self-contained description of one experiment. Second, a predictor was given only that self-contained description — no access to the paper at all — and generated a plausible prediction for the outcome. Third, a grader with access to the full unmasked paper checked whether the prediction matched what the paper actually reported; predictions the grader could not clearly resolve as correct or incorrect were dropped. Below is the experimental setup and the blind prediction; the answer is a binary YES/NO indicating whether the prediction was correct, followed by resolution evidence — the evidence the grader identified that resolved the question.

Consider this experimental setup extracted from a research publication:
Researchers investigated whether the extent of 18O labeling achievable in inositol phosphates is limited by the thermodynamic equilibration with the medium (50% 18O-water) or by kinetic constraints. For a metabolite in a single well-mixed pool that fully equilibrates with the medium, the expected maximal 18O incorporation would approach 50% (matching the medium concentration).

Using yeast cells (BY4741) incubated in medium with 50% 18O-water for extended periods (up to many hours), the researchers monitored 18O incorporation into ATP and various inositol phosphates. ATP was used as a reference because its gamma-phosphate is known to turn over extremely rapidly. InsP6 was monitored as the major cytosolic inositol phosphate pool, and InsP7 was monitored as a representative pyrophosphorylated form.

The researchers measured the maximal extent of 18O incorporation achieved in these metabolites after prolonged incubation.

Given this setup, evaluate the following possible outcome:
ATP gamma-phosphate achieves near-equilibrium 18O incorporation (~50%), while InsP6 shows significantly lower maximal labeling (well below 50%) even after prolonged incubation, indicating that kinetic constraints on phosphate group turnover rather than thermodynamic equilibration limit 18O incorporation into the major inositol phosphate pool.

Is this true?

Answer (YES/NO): YES